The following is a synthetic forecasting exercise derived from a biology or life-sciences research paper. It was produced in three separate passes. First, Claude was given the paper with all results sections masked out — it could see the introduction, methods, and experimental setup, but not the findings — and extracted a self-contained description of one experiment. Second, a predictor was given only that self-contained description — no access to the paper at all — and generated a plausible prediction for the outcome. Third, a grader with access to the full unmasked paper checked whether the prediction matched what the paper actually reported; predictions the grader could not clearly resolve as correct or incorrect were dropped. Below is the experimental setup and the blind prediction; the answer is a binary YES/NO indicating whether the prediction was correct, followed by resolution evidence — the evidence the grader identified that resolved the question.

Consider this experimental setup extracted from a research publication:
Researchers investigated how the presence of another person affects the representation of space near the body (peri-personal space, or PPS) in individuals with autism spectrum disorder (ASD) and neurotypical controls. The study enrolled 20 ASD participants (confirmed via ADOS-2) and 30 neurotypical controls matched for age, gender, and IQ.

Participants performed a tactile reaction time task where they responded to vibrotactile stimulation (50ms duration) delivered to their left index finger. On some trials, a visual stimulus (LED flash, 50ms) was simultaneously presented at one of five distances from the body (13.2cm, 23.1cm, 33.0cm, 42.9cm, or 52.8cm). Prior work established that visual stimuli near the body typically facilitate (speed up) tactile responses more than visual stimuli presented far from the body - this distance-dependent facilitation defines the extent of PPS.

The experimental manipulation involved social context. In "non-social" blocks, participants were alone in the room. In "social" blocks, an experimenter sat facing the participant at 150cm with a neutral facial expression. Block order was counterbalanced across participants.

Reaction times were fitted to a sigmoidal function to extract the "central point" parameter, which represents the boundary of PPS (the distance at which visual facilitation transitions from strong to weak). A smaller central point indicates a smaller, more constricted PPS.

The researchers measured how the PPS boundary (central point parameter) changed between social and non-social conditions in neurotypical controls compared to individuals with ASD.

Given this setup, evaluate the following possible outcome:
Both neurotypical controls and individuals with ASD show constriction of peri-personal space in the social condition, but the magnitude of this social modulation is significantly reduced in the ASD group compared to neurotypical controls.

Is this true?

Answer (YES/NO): NO